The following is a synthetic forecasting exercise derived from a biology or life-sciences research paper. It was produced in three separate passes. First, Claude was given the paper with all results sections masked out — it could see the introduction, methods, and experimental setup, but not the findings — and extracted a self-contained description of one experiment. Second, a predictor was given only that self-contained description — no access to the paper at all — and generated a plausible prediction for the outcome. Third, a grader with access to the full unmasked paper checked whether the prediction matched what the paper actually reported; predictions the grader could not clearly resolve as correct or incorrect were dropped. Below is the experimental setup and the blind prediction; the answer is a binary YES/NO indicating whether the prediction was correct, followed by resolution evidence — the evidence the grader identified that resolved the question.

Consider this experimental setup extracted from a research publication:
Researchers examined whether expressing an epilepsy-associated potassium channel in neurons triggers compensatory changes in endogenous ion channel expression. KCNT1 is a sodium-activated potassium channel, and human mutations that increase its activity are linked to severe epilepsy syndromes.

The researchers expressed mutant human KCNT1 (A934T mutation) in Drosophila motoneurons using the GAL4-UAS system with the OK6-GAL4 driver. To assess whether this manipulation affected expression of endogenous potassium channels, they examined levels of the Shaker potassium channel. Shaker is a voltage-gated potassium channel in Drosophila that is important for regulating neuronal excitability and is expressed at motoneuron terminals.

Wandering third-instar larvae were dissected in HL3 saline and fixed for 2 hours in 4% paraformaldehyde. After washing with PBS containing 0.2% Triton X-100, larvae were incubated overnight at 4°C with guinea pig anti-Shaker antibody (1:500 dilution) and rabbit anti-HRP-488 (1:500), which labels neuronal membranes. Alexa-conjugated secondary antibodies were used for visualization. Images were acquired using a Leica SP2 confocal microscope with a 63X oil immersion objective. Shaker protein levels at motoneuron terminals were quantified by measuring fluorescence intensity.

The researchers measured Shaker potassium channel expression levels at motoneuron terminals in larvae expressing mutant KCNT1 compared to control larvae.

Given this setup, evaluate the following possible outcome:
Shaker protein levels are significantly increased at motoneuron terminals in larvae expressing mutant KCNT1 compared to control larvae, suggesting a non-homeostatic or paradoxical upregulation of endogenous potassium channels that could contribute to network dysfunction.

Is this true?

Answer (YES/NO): NO